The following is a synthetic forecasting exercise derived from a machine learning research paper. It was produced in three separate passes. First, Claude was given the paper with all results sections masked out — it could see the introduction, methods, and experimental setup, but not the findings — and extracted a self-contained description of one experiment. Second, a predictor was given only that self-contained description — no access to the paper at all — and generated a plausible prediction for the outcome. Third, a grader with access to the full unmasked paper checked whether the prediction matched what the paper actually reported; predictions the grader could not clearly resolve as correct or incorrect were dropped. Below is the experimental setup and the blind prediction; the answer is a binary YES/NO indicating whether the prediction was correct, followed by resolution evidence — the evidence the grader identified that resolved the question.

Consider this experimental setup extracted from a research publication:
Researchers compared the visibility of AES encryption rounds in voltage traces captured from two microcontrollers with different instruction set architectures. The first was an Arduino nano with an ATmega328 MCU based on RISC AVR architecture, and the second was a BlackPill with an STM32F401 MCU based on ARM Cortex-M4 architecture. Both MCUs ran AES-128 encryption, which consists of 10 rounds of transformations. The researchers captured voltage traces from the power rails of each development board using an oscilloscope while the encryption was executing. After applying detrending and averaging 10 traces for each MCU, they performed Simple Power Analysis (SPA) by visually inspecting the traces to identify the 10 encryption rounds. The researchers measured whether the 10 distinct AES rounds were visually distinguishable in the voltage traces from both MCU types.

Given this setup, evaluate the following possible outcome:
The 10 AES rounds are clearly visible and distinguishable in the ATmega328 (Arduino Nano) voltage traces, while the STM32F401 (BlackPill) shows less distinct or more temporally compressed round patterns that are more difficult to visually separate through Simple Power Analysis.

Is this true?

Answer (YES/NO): NO